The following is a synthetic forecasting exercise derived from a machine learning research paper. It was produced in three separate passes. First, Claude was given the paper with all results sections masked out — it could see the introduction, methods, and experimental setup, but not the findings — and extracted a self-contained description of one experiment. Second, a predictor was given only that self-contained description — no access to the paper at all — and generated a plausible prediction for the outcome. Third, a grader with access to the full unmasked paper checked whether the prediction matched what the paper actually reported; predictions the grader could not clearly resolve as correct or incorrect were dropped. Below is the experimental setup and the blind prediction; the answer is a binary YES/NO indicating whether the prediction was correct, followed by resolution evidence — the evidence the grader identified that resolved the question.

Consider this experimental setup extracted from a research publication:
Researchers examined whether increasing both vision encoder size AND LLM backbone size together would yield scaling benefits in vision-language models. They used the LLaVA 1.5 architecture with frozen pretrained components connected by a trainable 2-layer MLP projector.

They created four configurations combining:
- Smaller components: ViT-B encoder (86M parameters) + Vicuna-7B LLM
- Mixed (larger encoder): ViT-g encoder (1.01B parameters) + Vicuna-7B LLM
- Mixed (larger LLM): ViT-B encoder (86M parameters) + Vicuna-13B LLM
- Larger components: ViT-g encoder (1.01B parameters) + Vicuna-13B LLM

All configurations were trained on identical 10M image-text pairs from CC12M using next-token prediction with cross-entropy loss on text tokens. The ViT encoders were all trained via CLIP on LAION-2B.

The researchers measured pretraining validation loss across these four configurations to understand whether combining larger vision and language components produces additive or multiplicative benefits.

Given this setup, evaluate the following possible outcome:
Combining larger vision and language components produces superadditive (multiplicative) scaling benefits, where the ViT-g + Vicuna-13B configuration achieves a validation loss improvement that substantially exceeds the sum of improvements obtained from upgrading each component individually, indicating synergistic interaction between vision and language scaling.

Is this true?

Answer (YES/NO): NO